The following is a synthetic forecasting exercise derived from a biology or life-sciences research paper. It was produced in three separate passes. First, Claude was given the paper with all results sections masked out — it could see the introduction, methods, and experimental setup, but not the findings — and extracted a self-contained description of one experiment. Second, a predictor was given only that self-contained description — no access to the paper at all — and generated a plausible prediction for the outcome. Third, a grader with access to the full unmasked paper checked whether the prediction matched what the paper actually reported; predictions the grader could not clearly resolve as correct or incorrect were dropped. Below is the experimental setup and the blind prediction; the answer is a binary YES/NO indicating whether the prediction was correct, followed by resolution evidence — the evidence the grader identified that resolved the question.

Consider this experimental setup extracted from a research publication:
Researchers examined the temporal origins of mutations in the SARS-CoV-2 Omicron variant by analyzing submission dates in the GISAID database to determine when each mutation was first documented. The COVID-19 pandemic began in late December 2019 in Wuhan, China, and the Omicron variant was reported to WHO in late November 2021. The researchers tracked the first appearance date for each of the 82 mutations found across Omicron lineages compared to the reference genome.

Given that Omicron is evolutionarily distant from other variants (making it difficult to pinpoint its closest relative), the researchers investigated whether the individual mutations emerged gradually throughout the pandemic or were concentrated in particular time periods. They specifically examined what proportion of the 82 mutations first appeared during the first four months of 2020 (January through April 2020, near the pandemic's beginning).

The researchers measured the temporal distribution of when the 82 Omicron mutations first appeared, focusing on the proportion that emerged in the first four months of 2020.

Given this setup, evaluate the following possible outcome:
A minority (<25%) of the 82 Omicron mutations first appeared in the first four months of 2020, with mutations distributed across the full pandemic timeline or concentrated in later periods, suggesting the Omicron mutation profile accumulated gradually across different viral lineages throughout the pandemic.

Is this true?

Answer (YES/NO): NO